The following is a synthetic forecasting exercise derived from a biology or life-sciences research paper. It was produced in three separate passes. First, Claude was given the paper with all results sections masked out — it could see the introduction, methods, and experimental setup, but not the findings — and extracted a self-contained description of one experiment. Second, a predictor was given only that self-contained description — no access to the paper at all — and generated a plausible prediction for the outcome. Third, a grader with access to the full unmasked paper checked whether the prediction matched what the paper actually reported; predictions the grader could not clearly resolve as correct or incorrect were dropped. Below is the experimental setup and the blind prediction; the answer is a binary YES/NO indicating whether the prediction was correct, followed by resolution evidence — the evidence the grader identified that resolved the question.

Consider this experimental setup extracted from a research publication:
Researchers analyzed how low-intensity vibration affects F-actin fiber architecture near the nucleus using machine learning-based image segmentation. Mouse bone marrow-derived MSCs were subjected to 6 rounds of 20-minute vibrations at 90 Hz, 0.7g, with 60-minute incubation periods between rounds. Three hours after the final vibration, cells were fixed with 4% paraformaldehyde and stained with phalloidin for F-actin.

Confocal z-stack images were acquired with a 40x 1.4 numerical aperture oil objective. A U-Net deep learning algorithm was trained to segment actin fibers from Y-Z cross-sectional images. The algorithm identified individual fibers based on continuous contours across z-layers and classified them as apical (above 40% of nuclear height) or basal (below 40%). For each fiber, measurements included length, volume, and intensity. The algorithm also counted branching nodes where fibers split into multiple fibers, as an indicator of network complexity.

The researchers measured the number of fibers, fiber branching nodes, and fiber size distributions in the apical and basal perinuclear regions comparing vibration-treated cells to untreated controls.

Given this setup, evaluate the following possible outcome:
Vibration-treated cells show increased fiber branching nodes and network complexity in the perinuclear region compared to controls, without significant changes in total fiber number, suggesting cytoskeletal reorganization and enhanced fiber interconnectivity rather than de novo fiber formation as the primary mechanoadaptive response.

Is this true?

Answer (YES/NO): NO